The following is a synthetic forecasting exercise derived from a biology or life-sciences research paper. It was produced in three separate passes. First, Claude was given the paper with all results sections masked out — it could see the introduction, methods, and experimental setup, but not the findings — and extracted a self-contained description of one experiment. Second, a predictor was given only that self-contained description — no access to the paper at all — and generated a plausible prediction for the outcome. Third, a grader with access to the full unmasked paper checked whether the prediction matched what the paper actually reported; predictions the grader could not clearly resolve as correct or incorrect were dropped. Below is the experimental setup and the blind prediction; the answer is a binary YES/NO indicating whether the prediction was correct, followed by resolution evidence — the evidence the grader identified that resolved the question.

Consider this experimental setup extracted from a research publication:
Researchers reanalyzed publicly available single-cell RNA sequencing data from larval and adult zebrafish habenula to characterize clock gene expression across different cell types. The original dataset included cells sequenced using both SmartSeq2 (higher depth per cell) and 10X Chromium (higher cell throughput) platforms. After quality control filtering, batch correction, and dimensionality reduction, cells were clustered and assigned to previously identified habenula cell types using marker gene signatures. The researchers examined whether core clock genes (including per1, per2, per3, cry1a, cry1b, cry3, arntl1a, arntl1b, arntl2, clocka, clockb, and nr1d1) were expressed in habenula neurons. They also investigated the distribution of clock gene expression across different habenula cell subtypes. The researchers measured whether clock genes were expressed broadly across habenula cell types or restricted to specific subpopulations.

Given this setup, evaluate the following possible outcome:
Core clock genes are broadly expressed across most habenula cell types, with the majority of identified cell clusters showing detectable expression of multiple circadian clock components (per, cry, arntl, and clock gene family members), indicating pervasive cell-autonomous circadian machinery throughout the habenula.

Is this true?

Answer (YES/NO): YES